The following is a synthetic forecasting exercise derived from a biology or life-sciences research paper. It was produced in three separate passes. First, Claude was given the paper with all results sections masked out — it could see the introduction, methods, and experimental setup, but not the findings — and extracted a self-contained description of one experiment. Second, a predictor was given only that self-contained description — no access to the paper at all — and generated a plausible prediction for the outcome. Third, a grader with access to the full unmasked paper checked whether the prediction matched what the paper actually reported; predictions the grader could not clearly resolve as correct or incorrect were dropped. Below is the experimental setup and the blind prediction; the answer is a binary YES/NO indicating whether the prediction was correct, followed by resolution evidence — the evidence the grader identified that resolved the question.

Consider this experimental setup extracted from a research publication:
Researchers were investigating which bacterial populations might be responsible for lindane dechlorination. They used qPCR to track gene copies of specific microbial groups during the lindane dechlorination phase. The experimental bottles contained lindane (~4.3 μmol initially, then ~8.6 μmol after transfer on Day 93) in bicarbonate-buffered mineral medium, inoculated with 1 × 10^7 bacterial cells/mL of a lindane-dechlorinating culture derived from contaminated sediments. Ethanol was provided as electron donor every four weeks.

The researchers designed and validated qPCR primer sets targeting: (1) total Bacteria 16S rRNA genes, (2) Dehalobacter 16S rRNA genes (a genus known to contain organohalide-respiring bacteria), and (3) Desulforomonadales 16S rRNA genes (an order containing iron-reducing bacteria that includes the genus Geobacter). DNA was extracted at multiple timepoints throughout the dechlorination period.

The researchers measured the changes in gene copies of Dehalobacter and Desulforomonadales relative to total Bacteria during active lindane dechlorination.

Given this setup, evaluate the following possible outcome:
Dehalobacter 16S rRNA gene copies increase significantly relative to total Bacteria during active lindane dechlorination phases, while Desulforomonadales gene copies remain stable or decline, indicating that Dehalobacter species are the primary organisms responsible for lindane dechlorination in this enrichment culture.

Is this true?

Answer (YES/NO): YES